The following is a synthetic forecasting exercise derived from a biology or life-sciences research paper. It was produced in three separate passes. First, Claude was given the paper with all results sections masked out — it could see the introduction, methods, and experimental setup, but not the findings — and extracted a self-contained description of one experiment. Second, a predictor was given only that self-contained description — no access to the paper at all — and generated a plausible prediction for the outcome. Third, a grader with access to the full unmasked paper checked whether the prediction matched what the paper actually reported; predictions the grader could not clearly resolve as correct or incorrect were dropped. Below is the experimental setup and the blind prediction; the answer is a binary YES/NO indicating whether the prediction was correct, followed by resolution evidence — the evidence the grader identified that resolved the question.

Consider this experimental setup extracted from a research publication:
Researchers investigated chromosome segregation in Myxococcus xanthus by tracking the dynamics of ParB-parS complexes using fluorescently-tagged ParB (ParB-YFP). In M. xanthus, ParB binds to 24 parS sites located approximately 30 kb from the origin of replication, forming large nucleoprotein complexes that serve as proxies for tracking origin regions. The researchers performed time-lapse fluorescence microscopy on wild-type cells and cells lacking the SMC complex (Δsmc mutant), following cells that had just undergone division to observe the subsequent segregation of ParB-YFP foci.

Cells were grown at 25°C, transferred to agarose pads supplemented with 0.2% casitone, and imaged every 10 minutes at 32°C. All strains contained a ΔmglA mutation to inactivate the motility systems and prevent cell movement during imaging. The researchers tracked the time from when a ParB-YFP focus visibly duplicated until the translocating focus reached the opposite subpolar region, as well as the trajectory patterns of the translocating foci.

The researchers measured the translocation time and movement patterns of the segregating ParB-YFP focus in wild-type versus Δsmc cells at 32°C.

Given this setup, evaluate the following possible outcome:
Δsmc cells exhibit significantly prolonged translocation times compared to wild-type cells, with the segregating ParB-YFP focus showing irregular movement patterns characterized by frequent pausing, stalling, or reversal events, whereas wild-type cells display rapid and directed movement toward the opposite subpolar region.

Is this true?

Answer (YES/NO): YES